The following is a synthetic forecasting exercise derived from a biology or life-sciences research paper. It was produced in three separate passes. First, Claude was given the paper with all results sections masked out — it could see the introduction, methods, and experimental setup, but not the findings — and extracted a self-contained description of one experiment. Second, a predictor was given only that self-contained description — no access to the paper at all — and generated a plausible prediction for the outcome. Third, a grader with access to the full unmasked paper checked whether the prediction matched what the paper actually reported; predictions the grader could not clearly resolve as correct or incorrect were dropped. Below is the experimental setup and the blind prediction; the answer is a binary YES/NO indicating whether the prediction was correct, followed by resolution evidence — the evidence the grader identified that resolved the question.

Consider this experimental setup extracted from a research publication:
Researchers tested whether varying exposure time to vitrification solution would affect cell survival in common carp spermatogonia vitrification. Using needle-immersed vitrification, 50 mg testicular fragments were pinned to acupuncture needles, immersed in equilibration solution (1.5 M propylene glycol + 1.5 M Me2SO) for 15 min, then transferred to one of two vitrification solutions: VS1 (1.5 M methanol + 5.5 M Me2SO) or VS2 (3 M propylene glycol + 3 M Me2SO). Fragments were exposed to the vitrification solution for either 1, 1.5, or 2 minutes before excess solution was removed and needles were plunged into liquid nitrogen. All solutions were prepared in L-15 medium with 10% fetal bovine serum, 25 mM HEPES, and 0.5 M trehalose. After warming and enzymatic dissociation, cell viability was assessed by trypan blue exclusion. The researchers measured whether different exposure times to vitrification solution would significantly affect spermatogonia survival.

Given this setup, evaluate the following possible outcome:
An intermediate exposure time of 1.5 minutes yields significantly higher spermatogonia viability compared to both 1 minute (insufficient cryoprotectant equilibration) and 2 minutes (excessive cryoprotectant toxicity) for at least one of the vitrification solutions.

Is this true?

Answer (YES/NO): NO